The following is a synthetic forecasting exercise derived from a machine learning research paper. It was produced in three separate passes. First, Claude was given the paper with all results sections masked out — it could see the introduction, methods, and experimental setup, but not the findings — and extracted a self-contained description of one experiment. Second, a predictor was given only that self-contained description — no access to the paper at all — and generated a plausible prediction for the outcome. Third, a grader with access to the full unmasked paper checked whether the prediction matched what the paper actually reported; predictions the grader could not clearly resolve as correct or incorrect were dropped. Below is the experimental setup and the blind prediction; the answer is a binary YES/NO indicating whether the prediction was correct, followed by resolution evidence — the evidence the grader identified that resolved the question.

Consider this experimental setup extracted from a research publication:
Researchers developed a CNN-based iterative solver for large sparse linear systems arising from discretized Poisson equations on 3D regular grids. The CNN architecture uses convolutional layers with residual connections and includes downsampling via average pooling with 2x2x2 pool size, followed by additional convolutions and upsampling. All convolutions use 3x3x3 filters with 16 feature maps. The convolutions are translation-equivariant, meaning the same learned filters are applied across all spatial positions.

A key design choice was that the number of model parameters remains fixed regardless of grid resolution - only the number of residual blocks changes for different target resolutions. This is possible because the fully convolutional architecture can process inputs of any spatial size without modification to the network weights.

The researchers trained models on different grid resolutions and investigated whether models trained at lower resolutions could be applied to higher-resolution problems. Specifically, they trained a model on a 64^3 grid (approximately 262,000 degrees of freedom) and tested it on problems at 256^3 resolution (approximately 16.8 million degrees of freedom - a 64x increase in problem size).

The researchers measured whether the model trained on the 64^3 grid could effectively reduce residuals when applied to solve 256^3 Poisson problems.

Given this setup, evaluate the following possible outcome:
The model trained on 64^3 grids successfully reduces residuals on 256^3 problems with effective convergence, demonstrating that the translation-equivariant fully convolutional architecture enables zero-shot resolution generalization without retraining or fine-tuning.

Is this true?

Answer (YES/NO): YES